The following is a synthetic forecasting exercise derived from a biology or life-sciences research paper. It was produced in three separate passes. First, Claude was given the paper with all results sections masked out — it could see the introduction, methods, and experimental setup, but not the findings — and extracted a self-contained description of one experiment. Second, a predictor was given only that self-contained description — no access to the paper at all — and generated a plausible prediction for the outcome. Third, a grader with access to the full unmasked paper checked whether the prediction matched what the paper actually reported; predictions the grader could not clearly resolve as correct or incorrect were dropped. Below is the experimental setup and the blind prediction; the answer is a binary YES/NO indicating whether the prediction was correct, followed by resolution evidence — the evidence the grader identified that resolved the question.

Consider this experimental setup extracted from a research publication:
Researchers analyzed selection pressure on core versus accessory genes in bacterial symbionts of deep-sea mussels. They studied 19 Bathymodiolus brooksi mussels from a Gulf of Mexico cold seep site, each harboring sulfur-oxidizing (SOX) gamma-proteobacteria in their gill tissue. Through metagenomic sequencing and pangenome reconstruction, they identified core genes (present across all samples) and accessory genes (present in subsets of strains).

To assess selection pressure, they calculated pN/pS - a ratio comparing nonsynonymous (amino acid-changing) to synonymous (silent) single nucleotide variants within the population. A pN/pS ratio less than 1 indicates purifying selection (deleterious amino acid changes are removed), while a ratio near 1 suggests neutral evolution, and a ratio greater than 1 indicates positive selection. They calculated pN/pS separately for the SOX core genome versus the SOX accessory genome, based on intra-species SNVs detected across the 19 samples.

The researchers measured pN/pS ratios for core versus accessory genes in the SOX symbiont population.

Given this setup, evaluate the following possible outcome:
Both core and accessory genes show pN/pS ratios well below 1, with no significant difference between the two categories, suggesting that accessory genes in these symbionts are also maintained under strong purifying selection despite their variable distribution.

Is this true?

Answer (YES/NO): NO